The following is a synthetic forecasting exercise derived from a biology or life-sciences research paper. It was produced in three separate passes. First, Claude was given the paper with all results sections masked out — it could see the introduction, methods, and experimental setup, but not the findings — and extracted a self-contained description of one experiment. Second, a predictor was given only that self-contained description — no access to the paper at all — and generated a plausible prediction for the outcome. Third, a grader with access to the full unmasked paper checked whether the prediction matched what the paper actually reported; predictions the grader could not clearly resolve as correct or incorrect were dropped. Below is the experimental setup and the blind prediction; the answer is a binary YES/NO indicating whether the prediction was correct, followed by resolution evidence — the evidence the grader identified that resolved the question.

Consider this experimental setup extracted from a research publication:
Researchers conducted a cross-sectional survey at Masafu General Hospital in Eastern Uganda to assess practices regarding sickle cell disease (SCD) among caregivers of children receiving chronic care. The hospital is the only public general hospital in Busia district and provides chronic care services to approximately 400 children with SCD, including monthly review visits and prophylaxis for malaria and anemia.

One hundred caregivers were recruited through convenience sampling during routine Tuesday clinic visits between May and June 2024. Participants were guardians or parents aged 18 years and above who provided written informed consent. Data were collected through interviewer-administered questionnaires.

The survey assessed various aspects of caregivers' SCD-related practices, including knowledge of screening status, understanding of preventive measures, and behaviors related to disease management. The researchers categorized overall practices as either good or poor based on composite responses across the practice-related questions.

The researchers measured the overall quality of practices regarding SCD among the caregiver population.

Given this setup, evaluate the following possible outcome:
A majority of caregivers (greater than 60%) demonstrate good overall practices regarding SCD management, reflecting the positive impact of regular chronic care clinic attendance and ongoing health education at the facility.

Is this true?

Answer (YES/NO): NO